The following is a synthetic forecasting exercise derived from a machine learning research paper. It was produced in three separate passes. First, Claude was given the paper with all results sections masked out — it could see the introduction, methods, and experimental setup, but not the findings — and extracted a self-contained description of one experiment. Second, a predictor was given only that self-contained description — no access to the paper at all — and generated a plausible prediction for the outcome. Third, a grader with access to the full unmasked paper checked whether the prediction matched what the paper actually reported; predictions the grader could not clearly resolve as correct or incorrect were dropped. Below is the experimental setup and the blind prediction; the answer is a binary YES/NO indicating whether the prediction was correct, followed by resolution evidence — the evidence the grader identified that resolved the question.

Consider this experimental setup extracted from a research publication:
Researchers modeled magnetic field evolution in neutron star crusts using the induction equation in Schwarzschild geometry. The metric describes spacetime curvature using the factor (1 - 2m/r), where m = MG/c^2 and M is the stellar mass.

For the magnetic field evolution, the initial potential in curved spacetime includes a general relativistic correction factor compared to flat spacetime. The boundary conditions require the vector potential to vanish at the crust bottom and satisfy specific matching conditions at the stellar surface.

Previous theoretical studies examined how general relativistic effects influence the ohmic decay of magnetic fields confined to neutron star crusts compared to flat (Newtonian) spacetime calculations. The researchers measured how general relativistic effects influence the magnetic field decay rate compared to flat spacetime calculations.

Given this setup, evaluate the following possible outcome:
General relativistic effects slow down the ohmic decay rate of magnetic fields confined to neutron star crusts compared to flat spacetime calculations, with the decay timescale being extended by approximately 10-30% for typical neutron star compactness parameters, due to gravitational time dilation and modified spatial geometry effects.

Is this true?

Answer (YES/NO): NO